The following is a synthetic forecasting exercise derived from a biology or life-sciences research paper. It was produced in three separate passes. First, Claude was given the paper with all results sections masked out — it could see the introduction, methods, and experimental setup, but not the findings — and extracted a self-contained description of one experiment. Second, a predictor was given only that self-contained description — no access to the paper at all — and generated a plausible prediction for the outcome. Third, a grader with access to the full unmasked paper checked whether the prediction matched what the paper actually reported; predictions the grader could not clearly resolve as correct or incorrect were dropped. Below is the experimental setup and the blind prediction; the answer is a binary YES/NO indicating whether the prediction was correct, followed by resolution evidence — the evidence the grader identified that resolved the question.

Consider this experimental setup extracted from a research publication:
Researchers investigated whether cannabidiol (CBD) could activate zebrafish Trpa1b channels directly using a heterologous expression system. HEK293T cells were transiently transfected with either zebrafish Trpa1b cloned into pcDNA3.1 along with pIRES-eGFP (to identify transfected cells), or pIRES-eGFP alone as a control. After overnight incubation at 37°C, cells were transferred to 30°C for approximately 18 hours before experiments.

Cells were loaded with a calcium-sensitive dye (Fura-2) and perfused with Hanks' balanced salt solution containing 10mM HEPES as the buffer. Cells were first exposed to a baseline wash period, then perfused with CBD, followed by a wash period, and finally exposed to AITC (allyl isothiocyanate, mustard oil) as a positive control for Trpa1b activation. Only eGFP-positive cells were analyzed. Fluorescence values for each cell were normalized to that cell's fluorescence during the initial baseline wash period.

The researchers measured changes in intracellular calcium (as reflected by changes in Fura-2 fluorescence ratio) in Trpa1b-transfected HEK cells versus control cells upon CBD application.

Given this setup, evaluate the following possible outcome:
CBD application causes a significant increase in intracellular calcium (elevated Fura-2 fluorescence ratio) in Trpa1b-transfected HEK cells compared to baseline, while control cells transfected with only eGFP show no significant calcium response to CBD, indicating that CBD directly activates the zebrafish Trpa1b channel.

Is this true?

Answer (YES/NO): YES